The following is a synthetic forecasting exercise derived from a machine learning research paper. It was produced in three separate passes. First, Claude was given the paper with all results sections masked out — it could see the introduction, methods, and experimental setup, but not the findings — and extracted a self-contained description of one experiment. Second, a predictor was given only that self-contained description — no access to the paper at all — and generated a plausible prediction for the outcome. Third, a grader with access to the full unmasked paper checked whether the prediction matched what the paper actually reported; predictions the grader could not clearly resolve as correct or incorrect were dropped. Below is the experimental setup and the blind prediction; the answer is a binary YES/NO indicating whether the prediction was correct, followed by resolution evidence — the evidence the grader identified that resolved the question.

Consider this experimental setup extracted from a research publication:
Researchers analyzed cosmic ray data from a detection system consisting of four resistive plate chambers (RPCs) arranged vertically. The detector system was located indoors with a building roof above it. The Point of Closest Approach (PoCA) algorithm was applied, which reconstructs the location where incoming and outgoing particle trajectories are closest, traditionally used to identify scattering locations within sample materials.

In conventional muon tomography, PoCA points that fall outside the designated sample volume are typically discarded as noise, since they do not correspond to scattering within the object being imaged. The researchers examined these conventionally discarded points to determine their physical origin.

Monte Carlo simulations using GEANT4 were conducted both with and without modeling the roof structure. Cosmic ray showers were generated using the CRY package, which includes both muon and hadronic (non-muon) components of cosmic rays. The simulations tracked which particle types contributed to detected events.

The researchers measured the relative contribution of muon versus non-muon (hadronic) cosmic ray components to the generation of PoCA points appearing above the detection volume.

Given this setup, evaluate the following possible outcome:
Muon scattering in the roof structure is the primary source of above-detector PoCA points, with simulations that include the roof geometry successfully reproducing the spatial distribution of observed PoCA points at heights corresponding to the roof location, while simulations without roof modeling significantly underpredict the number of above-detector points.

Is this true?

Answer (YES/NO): NO